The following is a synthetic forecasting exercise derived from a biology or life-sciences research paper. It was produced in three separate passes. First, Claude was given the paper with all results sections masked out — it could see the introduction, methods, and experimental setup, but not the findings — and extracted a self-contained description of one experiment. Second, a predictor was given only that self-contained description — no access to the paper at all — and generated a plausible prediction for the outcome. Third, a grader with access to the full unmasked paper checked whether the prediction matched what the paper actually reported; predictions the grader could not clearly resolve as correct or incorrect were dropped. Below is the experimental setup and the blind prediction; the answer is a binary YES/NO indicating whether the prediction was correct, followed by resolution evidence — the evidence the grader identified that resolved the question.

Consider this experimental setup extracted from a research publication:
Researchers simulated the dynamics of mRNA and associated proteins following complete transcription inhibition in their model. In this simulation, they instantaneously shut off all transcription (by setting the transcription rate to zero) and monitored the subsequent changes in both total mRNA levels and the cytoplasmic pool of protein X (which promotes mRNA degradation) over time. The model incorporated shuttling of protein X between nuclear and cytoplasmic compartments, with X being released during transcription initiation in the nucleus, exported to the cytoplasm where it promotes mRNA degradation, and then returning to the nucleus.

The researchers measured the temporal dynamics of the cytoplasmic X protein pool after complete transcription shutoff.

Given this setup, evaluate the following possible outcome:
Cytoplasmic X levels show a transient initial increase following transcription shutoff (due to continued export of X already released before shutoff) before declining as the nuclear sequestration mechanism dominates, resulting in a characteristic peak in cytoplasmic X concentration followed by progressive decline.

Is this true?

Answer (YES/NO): NO